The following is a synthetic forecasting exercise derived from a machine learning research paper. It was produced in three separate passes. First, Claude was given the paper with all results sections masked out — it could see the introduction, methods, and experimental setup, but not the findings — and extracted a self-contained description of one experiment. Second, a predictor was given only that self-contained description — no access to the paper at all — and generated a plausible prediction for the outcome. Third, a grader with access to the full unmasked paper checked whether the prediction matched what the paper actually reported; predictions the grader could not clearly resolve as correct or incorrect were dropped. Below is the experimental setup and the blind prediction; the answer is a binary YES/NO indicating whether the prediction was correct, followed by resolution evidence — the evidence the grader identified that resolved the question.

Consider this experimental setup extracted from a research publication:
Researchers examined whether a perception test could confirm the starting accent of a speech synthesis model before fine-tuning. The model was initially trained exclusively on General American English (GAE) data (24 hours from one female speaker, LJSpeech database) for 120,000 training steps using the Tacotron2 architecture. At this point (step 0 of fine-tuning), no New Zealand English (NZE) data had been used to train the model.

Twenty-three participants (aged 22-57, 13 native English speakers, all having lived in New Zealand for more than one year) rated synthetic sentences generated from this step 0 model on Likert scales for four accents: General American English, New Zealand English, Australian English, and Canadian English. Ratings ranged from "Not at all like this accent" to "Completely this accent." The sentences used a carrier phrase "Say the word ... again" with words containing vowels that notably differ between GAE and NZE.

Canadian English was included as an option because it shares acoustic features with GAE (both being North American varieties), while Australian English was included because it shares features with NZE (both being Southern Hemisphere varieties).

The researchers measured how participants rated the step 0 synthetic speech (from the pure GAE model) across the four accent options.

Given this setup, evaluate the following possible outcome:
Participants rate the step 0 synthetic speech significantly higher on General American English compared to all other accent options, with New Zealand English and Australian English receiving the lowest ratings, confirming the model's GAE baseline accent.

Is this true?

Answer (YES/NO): NO